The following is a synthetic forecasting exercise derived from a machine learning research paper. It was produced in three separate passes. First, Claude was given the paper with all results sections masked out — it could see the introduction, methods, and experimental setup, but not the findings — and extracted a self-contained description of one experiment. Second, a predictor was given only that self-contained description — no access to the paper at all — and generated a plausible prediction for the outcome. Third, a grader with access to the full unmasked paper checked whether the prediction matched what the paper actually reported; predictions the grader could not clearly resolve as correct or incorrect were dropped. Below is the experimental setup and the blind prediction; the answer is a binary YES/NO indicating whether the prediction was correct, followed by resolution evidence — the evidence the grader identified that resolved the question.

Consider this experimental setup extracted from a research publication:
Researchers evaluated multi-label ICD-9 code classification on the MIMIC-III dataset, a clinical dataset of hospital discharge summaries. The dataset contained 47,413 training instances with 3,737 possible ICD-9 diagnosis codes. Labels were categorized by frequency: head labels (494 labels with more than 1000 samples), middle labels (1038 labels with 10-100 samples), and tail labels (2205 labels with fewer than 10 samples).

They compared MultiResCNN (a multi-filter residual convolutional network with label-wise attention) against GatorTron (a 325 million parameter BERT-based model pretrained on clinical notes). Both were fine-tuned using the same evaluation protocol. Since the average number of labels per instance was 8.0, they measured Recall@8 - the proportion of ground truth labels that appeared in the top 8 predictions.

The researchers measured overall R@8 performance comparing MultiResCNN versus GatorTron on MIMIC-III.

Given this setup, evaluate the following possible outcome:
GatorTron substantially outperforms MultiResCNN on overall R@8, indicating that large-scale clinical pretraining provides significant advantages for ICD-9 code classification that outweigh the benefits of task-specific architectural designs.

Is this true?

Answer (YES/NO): NO